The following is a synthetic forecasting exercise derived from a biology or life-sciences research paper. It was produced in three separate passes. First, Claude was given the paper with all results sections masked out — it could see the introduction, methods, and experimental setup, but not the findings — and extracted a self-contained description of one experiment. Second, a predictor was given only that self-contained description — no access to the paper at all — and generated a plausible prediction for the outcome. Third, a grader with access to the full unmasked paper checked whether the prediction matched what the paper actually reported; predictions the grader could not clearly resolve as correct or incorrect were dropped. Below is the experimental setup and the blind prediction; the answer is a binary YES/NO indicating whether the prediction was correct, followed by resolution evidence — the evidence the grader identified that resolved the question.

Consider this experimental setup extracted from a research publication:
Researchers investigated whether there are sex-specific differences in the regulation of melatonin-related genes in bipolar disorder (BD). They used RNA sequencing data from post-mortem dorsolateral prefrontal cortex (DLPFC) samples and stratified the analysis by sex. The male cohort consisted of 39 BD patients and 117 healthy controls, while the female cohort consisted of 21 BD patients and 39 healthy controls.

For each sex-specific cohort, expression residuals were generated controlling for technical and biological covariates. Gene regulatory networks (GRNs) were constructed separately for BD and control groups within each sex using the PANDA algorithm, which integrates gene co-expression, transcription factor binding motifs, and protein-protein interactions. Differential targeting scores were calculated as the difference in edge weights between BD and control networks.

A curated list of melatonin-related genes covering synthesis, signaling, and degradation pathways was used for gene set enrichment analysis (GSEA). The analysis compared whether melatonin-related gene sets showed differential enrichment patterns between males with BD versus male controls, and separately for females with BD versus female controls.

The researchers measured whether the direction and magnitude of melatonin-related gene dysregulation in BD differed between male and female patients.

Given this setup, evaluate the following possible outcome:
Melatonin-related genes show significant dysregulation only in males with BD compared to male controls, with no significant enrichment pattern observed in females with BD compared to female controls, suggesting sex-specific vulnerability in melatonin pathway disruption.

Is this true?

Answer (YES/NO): NO